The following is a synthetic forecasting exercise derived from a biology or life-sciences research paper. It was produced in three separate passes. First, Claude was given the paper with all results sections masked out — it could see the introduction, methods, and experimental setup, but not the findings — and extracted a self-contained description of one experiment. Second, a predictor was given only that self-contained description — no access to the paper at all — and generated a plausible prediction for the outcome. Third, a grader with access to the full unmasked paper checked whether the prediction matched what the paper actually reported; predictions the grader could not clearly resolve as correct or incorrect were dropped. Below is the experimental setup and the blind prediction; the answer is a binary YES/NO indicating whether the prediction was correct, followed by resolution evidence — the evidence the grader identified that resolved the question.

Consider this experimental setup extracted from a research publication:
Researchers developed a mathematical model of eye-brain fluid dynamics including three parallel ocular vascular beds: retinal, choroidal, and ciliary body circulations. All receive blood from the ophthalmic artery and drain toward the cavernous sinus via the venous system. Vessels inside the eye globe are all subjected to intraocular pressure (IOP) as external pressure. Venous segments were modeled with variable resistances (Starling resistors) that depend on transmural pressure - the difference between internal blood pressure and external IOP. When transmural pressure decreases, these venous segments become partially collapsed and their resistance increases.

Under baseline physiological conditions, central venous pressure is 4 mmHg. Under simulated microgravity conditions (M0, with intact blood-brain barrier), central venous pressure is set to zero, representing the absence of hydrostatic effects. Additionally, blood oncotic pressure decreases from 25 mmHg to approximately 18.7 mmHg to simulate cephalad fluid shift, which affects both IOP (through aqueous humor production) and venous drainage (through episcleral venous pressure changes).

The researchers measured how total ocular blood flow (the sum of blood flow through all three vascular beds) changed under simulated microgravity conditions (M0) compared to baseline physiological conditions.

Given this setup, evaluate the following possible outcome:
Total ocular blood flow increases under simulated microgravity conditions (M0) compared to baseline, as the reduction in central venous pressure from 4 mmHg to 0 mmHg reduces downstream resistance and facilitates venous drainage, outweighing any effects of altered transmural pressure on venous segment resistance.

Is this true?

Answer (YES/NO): NO